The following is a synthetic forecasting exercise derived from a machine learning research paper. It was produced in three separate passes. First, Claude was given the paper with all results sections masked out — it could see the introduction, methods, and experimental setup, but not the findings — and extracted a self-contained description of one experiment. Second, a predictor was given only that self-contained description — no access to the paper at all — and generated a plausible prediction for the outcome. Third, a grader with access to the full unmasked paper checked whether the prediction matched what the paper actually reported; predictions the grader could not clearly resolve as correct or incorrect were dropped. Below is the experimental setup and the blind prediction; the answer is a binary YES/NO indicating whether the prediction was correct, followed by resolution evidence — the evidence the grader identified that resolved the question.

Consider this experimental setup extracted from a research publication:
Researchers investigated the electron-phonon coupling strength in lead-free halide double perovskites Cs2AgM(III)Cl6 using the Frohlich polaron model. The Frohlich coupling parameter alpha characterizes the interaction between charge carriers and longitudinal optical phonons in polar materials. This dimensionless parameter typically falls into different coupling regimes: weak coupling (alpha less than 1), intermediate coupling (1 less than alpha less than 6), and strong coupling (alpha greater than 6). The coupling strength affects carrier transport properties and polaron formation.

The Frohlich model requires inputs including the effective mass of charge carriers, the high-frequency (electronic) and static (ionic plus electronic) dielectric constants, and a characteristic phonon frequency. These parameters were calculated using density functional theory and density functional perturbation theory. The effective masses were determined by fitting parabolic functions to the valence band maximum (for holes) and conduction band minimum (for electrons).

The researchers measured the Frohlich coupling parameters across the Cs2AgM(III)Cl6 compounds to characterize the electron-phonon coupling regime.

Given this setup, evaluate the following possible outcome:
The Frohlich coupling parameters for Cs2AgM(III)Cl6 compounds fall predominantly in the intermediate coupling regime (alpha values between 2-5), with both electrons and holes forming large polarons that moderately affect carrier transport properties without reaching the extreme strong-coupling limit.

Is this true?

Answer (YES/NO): NO